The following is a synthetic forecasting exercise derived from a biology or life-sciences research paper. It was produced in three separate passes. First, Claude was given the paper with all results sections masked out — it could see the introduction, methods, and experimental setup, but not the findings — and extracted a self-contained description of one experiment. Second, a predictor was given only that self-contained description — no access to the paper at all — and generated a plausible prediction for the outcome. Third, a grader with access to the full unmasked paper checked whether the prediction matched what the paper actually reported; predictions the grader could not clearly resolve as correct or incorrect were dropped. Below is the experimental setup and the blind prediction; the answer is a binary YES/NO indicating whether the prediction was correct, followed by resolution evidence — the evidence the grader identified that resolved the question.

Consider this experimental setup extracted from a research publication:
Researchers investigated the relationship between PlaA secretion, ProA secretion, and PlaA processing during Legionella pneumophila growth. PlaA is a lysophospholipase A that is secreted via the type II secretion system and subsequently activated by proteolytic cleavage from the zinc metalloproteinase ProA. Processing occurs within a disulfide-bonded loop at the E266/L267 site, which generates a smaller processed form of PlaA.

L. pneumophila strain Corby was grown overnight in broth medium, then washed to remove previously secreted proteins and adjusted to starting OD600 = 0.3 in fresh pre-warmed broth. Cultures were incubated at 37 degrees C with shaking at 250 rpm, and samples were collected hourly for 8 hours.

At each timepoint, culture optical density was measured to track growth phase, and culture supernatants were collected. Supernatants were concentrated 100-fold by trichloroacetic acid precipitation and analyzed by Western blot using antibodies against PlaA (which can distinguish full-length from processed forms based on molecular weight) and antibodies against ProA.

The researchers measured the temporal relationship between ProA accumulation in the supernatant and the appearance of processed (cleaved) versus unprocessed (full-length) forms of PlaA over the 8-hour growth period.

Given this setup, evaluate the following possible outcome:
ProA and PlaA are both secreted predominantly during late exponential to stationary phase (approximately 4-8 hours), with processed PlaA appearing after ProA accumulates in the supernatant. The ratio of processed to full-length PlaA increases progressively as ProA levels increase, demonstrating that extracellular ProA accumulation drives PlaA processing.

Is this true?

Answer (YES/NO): NO